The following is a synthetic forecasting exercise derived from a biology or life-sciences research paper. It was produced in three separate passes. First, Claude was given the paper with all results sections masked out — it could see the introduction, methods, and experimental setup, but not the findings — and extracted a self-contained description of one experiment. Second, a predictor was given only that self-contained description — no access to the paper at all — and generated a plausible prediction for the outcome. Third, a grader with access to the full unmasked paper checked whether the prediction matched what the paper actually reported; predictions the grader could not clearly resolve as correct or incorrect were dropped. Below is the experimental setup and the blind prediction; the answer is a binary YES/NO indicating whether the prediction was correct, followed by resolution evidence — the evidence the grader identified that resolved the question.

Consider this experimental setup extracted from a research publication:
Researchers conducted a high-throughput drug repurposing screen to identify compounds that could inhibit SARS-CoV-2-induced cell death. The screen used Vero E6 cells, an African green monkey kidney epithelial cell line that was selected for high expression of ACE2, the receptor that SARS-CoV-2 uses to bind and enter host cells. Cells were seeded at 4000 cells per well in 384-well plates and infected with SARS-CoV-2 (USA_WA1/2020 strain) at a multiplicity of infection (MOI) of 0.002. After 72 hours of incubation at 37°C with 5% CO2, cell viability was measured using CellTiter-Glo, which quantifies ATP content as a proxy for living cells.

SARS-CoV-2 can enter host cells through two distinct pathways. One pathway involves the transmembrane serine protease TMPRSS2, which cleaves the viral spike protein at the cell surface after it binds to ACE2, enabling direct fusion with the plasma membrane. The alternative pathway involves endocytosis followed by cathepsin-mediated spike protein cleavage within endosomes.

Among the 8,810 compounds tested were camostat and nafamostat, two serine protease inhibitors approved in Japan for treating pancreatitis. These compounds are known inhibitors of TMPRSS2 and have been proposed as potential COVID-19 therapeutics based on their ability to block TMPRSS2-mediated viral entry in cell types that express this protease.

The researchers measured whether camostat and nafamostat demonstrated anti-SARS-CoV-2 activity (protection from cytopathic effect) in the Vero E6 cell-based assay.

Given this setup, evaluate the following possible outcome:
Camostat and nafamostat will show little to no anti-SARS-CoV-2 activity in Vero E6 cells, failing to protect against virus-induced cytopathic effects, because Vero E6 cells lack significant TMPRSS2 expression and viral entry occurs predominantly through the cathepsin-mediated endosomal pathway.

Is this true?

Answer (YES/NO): YES